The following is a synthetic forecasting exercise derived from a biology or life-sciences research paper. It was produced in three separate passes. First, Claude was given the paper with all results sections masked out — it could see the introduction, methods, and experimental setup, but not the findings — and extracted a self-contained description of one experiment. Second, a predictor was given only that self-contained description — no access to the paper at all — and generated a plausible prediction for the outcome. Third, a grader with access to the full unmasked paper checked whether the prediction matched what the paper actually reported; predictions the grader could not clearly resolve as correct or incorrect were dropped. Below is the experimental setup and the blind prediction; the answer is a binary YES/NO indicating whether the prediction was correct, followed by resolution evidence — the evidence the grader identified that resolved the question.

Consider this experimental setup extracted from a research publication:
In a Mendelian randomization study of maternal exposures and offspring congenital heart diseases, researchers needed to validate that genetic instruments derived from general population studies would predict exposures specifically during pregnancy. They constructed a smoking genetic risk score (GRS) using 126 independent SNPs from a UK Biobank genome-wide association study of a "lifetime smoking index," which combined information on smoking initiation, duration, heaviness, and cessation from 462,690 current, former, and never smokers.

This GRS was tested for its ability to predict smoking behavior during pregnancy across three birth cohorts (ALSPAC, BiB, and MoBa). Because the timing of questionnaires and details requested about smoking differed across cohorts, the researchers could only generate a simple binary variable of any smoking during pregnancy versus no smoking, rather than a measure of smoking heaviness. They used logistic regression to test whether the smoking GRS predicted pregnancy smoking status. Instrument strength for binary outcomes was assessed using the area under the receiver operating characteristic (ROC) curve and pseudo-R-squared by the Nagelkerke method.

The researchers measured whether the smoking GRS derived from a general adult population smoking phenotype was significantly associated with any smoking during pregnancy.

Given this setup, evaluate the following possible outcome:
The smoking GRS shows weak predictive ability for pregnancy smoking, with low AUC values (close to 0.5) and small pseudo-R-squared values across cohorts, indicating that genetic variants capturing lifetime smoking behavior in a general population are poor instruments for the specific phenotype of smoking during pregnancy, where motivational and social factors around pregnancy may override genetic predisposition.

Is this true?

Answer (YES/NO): NO